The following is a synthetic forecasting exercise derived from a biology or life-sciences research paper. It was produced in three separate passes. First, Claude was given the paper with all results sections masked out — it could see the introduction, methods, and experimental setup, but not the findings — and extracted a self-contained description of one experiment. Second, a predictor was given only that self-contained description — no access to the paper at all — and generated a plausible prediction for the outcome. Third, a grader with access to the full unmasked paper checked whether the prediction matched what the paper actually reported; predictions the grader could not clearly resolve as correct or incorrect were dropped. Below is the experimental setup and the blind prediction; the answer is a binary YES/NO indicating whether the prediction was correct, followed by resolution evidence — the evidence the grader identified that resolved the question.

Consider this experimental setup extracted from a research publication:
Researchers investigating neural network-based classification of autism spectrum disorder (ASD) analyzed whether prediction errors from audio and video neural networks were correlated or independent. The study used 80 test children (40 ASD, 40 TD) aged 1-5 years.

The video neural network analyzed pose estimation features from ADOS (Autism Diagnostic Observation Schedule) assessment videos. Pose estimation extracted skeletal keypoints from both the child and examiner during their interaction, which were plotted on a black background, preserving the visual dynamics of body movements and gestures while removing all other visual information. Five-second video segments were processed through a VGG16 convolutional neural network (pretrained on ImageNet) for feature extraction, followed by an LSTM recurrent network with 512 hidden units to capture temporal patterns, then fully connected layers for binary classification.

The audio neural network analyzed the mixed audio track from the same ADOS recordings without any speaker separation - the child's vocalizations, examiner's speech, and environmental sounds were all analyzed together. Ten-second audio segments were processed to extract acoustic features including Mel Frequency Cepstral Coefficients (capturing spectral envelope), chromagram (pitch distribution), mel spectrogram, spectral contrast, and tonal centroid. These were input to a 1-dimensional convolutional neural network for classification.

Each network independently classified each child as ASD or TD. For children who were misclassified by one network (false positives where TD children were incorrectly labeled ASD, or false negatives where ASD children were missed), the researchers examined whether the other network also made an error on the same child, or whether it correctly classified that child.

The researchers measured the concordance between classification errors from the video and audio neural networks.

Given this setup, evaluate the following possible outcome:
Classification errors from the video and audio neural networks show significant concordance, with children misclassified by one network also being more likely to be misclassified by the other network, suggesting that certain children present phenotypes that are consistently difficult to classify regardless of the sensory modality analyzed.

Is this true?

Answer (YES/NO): NO